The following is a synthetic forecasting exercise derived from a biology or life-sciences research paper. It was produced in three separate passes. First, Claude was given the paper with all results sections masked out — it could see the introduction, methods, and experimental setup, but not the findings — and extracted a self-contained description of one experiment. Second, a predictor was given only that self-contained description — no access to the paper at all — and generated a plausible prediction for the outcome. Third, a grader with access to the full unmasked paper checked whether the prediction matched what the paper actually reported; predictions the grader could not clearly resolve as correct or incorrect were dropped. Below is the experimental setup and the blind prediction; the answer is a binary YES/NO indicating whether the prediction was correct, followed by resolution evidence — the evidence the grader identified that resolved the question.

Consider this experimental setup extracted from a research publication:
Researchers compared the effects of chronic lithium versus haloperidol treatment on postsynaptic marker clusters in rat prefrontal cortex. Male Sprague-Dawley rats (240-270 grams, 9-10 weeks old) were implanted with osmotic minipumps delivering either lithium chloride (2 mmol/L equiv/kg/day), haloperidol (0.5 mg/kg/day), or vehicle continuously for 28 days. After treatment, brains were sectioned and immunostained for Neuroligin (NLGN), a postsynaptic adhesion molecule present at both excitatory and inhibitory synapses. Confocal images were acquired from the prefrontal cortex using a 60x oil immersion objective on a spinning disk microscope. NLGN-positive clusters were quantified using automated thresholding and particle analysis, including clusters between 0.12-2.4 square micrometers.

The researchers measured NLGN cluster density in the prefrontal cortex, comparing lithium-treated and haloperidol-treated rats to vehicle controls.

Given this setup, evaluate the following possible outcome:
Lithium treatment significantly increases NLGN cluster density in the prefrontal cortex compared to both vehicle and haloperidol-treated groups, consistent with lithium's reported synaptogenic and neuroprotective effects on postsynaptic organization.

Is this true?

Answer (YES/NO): NO